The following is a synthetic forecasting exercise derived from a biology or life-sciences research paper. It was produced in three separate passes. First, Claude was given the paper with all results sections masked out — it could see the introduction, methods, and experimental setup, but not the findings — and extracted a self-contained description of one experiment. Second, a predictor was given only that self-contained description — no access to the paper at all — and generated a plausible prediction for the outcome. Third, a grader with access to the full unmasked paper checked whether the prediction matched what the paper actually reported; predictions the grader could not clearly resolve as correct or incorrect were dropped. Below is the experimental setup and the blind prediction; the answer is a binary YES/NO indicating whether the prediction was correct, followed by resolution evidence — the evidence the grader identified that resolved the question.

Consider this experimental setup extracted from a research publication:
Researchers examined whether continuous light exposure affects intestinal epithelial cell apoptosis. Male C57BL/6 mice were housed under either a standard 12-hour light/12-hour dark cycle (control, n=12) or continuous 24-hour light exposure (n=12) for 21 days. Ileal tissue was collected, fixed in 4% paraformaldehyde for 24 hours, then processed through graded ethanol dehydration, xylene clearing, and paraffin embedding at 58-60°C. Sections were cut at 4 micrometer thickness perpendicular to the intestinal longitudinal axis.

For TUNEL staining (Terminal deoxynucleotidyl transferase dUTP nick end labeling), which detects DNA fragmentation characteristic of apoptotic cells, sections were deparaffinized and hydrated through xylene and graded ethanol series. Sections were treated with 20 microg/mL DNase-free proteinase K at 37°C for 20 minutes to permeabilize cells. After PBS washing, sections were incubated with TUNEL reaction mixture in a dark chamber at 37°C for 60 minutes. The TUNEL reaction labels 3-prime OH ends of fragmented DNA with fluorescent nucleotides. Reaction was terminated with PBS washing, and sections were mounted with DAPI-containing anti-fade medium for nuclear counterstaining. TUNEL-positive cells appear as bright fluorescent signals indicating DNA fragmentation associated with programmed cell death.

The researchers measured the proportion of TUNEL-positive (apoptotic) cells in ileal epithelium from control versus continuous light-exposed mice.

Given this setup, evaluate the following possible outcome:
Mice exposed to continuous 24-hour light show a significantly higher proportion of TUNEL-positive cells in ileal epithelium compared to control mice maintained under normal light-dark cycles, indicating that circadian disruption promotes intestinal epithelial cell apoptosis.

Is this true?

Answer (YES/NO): YES